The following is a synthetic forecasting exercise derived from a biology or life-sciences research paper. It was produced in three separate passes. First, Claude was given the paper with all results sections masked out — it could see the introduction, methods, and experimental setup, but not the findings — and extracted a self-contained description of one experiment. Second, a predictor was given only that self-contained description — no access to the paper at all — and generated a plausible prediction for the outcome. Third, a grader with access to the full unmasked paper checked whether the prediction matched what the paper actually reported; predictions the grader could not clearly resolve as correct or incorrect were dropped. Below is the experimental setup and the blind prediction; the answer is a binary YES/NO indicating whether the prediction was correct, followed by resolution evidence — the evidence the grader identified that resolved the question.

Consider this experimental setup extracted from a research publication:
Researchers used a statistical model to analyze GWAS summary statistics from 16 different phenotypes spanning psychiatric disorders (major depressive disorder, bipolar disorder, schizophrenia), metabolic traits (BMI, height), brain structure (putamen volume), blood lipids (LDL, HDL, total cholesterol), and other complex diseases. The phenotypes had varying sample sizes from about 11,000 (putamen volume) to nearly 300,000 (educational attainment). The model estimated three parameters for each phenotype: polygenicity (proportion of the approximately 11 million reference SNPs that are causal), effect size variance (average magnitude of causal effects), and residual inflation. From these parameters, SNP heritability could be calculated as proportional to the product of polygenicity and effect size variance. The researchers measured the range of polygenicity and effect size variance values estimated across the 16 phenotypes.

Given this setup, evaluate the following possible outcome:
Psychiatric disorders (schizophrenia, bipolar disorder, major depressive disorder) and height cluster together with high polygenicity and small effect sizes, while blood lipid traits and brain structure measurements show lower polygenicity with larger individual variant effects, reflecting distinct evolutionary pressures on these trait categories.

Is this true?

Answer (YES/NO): NO